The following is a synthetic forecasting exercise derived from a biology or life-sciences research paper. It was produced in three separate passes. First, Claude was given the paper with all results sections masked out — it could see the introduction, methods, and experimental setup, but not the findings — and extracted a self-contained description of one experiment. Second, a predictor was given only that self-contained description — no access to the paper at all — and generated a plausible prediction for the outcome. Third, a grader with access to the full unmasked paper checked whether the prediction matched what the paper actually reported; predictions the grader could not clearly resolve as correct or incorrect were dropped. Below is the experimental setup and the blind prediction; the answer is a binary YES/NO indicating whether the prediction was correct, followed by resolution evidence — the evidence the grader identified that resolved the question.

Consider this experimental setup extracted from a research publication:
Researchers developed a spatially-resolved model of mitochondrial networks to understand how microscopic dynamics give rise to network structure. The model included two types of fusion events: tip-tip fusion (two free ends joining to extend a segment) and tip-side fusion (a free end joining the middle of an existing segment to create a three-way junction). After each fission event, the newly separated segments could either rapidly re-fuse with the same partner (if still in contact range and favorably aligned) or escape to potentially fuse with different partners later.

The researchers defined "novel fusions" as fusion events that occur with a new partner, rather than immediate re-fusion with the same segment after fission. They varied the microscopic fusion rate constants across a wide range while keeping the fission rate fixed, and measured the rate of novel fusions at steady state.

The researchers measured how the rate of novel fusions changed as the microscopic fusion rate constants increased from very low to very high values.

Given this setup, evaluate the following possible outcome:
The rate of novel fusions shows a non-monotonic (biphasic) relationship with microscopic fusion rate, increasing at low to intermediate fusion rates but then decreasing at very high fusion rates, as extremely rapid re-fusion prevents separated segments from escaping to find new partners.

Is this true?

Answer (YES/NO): YES